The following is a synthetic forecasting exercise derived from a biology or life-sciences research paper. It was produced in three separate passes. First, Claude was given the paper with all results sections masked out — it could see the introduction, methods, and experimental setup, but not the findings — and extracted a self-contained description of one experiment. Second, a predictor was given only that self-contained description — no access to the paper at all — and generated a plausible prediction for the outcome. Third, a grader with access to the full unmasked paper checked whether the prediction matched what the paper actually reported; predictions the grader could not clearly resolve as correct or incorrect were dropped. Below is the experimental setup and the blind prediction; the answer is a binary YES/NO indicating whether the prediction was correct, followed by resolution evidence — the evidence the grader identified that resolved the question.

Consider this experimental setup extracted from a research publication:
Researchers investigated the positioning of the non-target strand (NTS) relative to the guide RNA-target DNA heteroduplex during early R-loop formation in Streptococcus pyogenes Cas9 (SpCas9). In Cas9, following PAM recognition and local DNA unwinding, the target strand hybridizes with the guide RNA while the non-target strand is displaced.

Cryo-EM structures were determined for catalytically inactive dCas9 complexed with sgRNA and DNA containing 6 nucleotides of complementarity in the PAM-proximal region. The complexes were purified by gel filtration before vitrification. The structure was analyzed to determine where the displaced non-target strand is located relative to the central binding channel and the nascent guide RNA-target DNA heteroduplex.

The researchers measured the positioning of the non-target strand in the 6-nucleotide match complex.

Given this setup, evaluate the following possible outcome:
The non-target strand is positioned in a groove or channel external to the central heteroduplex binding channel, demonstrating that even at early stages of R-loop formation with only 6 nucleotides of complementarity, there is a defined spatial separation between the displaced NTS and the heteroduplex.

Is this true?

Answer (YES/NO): NO